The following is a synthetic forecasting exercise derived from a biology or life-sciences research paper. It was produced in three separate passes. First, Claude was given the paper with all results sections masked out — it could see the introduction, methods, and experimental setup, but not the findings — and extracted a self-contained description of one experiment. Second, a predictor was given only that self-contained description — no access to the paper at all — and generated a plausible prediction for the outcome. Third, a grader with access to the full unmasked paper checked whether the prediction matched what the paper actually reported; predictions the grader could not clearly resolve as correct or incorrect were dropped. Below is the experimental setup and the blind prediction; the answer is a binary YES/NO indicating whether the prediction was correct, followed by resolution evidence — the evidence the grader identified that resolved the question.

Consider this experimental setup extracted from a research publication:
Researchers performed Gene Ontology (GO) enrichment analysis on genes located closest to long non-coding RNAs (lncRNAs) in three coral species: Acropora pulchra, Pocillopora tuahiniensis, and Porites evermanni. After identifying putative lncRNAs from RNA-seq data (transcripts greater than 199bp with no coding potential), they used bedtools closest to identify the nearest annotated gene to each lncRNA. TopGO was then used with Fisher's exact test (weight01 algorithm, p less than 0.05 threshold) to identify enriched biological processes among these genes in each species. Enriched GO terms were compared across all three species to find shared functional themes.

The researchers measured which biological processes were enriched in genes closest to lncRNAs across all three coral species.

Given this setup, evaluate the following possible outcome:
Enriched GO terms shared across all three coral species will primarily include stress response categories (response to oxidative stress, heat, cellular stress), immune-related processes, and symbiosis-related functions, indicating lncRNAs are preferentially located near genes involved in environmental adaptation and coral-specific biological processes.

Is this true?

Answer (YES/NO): NO